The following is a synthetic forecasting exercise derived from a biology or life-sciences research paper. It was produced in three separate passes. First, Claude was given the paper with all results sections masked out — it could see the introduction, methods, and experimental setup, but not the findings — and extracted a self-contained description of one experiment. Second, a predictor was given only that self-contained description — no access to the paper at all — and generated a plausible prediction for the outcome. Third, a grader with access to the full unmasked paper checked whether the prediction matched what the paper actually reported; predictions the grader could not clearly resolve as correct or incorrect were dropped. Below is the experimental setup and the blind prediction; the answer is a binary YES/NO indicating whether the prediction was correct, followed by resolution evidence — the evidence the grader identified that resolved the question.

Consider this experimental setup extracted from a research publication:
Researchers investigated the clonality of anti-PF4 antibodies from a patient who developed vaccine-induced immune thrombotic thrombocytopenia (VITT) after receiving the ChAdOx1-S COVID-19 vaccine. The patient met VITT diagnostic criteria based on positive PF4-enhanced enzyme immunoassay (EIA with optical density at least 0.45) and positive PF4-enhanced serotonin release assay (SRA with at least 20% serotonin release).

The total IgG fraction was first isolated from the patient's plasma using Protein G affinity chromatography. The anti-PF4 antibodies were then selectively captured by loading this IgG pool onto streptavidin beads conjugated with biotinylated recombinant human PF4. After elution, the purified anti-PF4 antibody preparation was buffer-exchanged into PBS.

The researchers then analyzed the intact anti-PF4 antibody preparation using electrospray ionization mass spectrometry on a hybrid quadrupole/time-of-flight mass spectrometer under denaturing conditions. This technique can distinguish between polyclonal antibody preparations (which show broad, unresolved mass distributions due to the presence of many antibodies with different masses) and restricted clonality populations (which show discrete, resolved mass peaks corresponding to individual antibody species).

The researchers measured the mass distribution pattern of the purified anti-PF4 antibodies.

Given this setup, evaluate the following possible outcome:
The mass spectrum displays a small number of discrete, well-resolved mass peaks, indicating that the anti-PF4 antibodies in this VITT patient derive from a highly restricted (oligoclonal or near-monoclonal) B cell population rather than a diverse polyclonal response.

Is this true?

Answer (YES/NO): YES